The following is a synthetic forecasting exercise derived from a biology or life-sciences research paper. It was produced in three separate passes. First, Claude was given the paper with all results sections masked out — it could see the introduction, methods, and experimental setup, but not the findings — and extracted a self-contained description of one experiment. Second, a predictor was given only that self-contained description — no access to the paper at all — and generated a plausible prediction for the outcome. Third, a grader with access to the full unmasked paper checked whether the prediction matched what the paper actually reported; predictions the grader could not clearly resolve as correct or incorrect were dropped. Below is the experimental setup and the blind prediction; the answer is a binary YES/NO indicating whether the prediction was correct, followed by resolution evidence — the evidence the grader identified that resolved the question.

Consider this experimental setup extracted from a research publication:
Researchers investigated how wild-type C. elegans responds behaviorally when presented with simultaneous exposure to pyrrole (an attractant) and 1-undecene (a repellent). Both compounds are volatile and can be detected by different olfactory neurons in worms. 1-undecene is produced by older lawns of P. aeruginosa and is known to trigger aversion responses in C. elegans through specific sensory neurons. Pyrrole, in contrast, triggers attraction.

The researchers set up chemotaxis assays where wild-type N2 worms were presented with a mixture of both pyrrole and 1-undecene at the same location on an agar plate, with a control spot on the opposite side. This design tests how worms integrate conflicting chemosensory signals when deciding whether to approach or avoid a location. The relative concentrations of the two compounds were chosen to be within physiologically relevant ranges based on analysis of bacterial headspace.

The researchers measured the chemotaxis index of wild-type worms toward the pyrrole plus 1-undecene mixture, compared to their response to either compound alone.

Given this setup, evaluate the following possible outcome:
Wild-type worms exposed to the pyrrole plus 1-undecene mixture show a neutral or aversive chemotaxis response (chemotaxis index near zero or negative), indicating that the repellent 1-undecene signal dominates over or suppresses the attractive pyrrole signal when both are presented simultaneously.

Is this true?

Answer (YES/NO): NO